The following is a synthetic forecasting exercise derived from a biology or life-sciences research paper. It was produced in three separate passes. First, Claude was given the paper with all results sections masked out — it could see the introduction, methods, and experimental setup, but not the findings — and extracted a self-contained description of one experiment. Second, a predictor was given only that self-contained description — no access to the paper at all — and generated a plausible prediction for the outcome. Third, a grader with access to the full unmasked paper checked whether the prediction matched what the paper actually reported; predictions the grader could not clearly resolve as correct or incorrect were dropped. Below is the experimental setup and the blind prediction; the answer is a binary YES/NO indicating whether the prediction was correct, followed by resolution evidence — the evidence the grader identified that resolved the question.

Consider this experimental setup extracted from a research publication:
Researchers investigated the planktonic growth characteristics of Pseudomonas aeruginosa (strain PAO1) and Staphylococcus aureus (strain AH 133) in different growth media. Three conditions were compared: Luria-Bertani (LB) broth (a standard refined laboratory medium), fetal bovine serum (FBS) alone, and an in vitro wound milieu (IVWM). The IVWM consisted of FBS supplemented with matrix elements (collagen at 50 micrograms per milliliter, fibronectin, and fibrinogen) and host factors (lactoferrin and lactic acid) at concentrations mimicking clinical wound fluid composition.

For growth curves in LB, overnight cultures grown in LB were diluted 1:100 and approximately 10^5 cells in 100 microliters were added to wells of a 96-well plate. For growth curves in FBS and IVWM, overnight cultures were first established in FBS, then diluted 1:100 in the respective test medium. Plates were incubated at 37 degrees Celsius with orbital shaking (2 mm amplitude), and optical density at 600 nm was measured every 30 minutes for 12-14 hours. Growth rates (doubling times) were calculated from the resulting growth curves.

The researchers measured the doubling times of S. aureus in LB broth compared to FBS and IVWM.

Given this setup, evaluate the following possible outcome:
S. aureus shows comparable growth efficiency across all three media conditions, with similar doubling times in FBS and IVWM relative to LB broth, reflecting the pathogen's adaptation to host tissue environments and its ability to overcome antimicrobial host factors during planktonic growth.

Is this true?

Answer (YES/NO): NO